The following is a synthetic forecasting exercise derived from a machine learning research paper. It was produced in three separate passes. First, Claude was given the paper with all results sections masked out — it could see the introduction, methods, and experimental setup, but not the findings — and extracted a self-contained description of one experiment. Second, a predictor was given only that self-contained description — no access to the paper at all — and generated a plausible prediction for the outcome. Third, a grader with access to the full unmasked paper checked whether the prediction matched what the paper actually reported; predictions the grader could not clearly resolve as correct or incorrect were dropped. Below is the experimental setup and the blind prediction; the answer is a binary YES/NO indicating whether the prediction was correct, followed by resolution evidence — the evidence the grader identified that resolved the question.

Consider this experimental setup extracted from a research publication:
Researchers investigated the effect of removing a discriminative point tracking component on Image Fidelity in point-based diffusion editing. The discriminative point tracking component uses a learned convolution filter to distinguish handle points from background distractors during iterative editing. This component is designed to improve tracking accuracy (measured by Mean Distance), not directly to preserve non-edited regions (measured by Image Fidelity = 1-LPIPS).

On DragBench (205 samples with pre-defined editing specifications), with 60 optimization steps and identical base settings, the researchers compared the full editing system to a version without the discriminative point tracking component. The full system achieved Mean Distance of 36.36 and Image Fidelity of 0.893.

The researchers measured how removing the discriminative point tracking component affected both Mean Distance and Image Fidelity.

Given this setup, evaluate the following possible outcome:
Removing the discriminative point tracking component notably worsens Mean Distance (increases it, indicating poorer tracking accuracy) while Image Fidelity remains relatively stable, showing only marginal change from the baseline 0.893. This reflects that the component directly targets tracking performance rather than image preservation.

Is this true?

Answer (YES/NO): YES